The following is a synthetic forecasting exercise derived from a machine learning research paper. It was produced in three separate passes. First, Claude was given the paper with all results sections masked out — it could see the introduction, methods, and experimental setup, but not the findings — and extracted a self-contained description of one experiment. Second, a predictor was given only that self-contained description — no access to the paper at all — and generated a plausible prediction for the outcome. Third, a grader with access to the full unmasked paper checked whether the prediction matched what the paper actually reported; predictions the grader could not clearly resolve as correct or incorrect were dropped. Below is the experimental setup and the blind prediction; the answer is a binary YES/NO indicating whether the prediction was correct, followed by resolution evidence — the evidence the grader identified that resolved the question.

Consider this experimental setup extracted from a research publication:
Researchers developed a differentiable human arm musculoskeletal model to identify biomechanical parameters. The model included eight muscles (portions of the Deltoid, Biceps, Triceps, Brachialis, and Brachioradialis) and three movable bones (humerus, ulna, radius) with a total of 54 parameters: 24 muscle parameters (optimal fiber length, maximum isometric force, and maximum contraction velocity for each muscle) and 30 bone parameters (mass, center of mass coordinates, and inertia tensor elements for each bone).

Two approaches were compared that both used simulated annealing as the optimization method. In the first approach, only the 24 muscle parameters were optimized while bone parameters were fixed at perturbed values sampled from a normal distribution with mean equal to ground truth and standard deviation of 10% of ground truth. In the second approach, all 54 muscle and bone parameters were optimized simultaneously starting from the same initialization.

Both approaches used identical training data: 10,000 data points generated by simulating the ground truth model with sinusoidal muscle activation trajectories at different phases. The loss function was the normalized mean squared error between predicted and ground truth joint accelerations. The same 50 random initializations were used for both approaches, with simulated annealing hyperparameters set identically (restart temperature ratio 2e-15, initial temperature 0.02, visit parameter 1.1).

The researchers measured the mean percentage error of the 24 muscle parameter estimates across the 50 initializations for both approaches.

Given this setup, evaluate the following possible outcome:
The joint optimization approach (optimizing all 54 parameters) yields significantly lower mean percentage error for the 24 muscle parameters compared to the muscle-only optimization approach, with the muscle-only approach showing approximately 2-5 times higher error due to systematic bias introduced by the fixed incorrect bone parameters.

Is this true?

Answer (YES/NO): NO